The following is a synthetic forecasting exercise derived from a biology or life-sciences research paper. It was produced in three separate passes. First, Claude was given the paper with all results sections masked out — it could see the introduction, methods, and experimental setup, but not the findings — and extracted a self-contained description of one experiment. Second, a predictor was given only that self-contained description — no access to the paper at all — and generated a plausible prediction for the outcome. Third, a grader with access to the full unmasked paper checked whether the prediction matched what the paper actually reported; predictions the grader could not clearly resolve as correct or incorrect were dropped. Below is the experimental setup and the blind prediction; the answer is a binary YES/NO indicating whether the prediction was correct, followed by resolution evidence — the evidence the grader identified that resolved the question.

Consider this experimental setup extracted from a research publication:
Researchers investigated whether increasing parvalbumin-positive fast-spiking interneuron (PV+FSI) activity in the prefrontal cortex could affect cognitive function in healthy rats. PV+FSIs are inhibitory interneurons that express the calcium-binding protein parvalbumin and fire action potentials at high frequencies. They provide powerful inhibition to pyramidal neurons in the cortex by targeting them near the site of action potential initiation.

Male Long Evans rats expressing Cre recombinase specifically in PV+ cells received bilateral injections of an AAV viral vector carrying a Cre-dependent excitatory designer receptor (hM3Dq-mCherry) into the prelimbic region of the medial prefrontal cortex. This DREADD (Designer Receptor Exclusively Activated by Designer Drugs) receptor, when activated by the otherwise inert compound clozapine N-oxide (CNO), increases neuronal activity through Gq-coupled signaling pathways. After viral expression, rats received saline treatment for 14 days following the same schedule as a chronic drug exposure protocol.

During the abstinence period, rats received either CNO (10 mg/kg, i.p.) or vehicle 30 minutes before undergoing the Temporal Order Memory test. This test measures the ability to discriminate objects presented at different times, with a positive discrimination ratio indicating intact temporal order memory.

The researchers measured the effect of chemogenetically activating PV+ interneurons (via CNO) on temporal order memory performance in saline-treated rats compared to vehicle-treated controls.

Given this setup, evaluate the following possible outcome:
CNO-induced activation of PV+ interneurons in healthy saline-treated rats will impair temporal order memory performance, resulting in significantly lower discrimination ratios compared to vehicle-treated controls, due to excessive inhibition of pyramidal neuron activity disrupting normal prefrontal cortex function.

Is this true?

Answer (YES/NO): YES